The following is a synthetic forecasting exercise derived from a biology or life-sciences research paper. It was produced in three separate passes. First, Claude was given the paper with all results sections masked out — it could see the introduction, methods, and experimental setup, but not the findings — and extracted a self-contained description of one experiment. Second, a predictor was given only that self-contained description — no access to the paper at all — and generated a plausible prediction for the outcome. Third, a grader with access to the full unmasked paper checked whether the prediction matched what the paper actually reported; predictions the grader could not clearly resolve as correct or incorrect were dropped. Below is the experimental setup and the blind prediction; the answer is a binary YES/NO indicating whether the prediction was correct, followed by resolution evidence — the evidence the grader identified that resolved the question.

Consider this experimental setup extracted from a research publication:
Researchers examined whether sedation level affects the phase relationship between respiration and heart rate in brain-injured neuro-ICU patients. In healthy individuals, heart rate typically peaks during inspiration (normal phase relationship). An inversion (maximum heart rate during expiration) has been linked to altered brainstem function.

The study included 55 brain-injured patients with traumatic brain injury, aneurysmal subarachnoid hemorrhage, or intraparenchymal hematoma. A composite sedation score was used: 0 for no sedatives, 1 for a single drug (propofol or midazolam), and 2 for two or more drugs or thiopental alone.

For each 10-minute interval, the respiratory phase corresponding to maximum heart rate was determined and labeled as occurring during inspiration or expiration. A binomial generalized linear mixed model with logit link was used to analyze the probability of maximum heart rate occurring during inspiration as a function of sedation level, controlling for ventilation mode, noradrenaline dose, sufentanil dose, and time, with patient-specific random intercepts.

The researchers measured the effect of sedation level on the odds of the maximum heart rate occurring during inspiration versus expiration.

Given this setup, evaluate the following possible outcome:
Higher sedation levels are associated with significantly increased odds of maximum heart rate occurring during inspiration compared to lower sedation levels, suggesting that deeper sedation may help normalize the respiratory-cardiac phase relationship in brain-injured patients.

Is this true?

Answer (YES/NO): NO